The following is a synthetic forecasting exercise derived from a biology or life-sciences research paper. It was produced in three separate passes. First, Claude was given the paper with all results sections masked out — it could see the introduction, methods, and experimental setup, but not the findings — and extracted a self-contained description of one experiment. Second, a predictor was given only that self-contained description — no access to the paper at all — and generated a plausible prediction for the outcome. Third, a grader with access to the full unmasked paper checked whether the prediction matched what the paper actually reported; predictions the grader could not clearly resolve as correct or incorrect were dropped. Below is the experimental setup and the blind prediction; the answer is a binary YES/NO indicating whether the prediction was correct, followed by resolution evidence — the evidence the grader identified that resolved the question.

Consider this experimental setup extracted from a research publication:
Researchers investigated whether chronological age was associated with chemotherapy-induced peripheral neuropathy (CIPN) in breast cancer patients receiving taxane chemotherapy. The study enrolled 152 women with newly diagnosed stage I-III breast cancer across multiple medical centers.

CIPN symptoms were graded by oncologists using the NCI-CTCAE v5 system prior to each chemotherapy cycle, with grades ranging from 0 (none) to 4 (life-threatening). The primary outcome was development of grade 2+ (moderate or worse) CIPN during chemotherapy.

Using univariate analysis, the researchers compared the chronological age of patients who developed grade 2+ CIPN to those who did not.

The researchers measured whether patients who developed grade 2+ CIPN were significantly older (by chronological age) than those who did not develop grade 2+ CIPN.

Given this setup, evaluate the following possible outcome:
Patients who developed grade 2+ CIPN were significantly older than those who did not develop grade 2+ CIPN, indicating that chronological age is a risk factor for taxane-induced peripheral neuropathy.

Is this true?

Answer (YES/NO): NO